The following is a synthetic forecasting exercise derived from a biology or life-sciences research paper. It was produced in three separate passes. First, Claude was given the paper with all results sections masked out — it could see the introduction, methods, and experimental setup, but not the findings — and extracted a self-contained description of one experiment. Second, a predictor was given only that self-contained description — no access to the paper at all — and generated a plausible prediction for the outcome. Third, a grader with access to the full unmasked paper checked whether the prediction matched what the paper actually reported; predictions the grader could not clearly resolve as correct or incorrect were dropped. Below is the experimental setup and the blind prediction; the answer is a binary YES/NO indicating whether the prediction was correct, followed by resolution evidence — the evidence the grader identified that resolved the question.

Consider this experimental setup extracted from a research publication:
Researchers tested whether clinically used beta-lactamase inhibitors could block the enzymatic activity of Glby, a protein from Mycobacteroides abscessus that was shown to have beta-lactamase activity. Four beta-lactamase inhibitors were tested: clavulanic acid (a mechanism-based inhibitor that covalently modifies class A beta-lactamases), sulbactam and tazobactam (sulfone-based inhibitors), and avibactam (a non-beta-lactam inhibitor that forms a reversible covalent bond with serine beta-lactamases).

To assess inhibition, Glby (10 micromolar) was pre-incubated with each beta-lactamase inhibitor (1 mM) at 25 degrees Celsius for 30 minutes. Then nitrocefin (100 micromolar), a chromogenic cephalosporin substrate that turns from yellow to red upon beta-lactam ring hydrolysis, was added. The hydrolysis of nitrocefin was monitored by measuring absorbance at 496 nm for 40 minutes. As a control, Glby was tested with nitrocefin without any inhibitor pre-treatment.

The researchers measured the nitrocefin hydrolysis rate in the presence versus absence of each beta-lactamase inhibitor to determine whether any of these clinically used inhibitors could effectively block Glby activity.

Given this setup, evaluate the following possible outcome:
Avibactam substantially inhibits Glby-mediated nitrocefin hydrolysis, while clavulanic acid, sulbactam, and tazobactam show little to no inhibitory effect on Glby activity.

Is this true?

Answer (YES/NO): NO